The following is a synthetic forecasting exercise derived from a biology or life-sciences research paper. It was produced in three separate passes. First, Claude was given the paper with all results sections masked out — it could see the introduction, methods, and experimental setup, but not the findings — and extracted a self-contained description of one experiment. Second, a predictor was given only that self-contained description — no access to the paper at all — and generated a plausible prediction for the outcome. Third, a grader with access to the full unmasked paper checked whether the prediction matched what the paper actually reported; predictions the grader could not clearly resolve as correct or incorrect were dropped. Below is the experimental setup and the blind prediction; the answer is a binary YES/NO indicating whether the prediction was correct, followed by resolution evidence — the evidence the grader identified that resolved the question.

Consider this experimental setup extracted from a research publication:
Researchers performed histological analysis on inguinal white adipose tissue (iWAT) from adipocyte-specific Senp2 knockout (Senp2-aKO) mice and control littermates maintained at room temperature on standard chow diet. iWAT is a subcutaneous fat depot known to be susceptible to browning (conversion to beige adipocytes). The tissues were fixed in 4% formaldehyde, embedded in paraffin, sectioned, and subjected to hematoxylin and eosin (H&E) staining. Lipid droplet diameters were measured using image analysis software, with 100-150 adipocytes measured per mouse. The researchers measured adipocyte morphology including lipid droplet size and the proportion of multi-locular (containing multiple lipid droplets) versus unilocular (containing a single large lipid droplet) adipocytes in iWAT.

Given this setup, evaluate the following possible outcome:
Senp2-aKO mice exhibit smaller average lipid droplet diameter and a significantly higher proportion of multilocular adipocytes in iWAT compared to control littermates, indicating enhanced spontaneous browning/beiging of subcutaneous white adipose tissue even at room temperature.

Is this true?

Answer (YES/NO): YES